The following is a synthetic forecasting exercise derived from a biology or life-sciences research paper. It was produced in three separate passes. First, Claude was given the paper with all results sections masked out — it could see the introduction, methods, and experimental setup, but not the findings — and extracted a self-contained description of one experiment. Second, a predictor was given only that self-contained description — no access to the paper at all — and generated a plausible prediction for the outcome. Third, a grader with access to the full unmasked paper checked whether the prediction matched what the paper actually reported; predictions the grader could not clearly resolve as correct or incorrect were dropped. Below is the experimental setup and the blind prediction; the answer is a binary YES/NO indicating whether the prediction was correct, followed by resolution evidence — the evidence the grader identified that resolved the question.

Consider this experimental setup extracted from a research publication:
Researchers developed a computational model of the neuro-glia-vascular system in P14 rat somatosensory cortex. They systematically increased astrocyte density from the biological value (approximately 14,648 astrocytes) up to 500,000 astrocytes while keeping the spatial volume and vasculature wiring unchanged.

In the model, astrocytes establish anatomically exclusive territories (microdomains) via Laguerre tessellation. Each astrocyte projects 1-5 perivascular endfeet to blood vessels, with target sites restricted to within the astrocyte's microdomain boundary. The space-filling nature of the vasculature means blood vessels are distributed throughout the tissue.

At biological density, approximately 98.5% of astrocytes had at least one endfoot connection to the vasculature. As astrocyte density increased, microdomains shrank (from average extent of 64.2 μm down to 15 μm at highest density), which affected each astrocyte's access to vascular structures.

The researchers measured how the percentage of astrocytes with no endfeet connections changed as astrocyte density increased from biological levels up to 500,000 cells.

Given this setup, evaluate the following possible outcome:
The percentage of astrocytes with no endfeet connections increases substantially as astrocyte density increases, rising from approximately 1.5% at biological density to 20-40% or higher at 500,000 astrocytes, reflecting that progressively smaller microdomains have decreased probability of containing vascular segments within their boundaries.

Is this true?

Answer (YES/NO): YES